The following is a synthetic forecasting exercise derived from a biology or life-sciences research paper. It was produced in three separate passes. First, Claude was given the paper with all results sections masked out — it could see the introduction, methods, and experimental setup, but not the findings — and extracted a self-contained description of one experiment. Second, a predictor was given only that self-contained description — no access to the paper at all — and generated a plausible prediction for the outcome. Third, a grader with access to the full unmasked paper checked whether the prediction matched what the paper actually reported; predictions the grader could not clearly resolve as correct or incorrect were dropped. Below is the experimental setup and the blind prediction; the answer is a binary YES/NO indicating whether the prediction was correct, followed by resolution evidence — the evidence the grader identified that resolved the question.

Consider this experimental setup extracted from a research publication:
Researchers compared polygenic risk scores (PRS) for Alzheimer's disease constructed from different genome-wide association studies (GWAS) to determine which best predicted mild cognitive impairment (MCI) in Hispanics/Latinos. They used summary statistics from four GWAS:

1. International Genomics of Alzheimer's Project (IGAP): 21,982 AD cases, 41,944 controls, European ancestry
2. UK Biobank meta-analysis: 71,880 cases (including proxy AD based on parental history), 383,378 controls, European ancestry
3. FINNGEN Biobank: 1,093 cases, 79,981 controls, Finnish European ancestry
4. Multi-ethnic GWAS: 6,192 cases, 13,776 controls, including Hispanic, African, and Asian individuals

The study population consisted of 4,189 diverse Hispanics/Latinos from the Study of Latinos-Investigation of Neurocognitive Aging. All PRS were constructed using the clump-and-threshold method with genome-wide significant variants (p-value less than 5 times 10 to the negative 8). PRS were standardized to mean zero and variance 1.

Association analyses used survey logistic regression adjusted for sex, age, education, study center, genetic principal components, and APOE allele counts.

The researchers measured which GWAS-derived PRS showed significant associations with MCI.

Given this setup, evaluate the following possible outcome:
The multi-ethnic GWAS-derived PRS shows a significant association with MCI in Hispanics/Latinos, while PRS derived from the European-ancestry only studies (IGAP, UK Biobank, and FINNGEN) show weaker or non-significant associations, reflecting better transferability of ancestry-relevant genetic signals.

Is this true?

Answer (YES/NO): NO